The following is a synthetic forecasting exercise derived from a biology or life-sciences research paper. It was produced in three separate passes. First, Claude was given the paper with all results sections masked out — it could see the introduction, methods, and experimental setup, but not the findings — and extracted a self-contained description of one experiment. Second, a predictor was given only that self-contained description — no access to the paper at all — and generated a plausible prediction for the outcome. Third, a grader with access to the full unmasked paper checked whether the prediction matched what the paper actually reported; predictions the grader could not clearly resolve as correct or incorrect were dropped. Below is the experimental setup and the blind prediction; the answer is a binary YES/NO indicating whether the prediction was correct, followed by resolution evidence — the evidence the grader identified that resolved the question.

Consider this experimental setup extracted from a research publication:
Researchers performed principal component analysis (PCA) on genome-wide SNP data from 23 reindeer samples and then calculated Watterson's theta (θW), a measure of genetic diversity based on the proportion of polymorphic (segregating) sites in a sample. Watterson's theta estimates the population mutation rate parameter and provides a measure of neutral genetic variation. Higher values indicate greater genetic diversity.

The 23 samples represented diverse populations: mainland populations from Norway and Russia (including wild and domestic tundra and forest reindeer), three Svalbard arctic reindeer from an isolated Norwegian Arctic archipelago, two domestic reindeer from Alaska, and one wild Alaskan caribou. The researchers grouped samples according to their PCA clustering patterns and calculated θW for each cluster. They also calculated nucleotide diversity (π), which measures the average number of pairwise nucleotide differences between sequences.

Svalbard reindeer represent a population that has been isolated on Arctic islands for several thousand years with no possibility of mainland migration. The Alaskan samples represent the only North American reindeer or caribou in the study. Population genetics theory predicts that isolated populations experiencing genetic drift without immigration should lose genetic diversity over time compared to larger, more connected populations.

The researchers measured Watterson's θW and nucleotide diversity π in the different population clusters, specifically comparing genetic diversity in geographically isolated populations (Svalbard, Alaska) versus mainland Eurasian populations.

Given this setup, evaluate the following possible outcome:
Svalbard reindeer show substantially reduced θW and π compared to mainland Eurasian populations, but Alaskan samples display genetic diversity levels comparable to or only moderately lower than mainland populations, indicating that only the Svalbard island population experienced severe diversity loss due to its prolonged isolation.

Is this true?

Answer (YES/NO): NO